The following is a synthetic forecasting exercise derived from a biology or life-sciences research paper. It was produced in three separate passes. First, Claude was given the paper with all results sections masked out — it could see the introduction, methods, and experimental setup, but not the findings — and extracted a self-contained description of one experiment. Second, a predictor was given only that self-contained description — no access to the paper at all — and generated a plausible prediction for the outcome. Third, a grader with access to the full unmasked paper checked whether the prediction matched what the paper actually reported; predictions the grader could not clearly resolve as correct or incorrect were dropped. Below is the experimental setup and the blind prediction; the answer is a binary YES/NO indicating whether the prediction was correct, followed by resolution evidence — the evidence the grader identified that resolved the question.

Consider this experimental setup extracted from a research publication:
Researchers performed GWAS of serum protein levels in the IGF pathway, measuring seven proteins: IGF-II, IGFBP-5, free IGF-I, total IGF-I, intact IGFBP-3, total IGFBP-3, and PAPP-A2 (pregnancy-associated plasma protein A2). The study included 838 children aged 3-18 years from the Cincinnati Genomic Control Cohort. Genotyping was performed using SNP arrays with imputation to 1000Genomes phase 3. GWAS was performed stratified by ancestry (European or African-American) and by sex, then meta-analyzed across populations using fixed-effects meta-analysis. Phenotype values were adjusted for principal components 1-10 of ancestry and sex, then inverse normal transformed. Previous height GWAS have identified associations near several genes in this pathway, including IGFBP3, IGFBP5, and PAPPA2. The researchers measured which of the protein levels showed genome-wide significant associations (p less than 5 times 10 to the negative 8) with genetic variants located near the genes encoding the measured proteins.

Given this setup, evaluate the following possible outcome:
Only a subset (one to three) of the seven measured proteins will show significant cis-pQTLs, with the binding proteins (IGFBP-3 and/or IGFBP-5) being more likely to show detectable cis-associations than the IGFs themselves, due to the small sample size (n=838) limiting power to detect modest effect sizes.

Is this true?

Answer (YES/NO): YES